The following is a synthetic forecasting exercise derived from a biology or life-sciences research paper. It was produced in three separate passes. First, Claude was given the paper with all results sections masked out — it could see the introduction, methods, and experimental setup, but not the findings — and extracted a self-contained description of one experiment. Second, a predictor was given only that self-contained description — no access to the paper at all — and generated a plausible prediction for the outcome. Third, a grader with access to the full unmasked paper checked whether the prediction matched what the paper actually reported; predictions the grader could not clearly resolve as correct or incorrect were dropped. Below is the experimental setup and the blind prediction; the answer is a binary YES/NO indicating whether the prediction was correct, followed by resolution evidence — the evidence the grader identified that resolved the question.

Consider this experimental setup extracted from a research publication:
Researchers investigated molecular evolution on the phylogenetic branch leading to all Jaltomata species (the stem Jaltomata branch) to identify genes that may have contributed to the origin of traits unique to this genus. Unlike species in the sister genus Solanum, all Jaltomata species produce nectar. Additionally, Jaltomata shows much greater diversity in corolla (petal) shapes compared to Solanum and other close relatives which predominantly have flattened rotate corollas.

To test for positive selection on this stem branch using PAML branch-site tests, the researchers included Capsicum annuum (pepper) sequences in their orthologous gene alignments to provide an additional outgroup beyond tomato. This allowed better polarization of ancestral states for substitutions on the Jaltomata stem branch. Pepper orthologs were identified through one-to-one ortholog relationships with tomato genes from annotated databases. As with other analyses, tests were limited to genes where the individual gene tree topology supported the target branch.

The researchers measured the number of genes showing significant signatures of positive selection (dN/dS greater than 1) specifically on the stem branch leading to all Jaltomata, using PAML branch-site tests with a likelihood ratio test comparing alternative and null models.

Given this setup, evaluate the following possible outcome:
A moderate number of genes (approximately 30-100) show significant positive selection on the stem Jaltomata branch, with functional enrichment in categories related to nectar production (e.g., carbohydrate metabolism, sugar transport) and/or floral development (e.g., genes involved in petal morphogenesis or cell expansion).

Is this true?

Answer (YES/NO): NO